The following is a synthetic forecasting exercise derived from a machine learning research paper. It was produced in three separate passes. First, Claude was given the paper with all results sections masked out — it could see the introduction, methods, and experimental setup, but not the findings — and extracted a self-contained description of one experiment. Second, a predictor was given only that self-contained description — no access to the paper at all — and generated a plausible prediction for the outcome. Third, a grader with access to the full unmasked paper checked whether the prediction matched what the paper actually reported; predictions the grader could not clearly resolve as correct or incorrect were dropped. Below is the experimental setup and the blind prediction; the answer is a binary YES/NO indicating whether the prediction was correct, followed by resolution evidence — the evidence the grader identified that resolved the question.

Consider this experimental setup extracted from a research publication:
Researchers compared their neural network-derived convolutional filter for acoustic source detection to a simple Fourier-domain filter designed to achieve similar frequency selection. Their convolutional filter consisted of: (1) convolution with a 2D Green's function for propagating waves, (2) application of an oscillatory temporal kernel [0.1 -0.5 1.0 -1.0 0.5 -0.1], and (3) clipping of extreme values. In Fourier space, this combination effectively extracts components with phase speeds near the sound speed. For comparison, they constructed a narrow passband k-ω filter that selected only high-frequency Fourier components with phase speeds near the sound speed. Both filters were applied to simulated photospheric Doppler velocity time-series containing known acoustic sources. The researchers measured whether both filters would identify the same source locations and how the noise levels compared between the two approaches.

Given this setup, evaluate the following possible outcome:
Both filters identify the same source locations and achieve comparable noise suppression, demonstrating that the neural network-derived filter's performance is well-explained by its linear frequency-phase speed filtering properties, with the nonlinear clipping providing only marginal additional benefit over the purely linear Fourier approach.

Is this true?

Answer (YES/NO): NO